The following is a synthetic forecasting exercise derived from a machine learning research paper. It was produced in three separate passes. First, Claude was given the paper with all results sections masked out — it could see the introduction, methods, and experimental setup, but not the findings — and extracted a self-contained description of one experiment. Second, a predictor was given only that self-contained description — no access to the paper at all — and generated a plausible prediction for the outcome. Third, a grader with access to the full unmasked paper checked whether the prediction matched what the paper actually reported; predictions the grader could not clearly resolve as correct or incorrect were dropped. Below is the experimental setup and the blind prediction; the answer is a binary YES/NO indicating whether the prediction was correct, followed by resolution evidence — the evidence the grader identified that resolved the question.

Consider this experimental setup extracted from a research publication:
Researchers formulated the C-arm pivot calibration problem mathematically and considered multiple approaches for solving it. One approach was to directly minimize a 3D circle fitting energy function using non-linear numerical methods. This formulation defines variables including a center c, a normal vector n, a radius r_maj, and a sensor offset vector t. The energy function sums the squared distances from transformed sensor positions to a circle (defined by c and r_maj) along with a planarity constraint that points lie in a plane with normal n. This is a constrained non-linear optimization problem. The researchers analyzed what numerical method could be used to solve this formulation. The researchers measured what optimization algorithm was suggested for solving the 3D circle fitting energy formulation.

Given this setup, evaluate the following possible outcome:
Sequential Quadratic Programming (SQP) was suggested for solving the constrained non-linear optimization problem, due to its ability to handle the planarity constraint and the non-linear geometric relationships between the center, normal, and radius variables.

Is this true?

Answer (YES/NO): NO